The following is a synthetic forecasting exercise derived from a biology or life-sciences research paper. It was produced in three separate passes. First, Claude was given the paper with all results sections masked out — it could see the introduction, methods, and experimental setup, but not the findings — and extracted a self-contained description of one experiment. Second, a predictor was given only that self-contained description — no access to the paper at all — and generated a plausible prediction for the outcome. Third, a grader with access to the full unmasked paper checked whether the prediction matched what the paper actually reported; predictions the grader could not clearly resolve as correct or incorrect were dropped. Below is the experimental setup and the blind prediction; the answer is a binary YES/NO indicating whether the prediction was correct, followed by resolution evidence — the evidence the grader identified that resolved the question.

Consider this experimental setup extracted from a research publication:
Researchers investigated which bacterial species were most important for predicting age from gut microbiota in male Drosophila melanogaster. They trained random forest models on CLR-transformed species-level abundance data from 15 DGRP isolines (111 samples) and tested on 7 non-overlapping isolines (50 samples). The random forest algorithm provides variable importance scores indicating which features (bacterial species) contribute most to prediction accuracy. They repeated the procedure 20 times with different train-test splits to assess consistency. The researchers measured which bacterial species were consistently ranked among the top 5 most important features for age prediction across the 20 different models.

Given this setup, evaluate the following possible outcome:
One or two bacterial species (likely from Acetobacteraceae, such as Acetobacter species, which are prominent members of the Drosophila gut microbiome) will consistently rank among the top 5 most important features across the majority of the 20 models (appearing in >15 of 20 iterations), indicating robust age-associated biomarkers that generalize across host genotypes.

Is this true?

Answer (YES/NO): YES